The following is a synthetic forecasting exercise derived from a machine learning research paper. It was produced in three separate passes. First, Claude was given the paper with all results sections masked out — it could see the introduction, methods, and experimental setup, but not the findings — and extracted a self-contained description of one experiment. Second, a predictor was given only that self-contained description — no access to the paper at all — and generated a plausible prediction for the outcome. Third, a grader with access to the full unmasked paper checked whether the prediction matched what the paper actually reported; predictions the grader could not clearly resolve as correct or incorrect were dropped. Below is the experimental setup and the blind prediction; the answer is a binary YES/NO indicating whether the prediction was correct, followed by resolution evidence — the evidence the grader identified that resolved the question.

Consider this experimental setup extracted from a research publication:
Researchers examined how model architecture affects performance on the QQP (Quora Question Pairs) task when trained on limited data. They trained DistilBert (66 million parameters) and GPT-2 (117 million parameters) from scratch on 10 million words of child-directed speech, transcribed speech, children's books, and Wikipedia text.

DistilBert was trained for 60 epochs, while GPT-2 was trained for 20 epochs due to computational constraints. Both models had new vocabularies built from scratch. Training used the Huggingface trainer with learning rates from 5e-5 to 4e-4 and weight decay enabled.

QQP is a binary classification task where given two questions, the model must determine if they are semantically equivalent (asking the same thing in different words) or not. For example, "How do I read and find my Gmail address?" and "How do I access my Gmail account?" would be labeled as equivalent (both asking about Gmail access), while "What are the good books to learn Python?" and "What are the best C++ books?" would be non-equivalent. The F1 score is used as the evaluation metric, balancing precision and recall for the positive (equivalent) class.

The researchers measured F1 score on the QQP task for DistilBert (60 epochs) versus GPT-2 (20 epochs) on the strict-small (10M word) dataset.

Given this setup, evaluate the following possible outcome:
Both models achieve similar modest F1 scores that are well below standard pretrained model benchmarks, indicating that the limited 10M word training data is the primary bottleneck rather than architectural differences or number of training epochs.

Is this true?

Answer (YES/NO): NO